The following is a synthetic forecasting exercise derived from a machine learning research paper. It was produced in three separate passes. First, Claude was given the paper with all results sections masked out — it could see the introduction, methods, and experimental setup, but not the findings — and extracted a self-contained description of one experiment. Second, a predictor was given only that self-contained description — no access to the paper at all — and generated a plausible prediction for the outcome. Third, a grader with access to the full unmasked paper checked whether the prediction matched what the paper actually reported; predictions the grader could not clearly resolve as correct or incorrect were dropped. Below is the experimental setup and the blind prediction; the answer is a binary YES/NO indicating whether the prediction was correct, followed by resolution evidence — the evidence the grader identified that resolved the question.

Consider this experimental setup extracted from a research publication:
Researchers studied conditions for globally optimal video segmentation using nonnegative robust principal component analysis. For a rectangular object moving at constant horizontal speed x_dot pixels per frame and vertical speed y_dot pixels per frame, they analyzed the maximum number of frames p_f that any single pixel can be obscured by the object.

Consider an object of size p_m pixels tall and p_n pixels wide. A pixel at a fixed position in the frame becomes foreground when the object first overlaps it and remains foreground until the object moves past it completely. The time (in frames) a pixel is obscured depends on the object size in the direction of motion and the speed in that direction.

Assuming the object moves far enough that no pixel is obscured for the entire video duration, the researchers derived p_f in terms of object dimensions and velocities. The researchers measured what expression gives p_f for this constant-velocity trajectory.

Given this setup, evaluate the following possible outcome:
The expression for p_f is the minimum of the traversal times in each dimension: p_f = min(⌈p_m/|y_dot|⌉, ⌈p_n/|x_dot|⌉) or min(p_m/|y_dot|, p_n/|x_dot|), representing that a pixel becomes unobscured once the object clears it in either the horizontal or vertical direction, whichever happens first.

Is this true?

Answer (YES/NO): YES